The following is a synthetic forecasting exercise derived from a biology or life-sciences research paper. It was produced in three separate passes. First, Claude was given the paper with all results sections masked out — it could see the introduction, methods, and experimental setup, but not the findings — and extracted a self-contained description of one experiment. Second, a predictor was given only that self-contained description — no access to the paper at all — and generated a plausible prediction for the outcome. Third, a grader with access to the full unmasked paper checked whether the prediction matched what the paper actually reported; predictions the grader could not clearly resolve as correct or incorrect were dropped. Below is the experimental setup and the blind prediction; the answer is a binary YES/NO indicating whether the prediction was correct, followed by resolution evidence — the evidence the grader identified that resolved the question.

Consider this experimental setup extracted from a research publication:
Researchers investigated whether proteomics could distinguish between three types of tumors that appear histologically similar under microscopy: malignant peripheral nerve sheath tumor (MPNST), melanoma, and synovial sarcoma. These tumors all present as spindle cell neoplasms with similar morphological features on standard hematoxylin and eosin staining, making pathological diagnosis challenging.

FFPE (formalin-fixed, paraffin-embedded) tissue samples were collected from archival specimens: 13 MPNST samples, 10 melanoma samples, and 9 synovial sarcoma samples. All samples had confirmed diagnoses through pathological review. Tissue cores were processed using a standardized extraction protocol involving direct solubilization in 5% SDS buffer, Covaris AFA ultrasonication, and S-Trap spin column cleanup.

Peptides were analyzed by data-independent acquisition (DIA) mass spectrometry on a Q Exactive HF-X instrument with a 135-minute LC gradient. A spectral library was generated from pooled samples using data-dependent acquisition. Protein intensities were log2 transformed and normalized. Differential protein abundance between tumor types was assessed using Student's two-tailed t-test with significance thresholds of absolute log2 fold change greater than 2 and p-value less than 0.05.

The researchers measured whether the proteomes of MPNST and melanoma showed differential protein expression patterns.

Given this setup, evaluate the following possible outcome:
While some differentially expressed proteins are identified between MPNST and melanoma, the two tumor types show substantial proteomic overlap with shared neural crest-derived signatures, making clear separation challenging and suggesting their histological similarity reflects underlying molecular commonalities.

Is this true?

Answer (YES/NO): NO